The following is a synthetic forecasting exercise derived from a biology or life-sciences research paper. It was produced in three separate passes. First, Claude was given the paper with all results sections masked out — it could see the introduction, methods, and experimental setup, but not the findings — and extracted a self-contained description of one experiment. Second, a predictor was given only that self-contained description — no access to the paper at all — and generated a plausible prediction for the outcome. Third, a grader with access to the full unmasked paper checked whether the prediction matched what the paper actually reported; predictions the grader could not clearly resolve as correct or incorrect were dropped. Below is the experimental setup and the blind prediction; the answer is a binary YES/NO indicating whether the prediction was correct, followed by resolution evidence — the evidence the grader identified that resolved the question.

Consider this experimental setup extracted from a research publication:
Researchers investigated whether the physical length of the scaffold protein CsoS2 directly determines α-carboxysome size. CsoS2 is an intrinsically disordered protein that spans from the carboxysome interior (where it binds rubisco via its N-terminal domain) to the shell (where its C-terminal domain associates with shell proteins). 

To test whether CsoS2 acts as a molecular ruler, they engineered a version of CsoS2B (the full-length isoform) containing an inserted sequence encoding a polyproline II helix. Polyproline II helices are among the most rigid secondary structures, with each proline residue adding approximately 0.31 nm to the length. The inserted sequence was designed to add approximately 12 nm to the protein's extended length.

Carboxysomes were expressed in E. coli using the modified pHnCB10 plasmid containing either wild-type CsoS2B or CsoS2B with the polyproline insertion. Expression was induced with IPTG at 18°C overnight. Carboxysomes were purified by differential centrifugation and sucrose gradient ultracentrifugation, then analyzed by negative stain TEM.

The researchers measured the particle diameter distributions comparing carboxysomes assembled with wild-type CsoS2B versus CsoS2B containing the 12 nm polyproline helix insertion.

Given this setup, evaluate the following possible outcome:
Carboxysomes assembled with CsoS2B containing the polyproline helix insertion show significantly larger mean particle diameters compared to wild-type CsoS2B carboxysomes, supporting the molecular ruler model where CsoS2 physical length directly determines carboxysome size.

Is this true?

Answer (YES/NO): NO